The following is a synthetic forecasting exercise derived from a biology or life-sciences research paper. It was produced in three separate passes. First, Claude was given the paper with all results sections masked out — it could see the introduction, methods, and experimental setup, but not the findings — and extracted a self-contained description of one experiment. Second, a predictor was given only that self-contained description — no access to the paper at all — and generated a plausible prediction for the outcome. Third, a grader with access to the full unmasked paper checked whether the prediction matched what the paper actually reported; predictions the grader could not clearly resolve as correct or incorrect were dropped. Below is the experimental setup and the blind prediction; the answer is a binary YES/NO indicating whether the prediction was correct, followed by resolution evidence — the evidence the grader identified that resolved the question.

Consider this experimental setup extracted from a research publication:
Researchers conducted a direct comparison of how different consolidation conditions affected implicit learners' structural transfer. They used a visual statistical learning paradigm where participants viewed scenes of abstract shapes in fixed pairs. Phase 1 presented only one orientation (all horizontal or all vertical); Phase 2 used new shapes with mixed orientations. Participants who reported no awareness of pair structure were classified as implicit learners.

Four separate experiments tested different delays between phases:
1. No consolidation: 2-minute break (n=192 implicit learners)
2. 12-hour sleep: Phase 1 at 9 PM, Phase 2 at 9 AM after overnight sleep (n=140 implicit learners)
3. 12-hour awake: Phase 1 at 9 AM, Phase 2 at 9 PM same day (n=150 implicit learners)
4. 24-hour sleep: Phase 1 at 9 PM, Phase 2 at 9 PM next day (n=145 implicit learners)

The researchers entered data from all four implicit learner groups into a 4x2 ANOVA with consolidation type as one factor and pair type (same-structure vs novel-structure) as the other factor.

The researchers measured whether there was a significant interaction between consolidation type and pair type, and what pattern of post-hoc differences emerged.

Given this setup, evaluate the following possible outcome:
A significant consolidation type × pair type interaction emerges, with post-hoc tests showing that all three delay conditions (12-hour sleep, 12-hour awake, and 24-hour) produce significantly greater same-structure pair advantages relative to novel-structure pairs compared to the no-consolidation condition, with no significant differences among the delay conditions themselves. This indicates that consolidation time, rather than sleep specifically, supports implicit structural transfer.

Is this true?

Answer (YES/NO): NO